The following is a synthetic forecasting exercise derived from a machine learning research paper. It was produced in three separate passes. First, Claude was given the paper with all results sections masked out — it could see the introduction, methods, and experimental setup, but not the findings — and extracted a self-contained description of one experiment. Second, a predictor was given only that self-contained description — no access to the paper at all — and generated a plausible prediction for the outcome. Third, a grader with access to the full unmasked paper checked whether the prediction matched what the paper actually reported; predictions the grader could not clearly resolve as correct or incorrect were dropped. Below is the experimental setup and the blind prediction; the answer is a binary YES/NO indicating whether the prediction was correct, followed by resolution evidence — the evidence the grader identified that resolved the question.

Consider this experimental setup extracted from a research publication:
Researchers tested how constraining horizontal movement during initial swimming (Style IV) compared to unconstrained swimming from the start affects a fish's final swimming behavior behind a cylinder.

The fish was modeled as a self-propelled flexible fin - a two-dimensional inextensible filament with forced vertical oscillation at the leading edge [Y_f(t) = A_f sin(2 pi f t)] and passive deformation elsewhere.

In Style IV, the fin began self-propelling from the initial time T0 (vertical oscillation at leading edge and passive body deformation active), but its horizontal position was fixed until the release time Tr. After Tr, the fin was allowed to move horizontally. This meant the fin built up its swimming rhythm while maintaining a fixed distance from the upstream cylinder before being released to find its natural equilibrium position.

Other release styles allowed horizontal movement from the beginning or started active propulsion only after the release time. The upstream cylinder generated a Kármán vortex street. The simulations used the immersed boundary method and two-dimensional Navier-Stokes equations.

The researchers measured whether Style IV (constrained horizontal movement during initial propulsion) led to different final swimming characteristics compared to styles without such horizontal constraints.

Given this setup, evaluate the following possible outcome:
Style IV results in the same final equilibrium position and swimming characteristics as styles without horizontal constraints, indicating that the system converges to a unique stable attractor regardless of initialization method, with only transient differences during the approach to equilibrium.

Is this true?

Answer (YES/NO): NO